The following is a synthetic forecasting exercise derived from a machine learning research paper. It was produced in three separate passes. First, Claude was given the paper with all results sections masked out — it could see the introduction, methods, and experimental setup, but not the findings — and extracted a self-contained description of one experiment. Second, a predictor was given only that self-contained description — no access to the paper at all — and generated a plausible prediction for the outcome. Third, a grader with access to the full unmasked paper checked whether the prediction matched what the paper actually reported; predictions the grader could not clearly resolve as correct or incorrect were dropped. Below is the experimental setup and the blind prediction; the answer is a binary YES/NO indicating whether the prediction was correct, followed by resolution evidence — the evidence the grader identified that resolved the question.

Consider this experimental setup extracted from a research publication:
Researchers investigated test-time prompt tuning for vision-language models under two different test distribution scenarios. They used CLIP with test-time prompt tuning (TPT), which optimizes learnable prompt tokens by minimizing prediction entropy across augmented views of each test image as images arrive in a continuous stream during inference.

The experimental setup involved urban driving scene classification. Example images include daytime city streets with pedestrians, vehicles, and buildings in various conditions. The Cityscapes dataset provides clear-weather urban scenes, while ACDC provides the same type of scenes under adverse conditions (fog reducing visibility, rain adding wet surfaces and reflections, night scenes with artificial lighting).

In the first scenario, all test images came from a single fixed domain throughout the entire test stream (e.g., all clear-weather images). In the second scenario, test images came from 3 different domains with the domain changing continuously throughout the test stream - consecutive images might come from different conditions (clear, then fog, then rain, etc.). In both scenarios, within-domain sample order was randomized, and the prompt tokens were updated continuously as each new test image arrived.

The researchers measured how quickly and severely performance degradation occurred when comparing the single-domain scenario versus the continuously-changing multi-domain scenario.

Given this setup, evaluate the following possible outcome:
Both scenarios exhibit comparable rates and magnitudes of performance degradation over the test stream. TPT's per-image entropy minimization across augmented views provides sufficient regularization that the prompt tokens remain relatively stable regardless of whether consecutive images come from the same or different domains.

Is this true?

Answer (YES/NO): NO